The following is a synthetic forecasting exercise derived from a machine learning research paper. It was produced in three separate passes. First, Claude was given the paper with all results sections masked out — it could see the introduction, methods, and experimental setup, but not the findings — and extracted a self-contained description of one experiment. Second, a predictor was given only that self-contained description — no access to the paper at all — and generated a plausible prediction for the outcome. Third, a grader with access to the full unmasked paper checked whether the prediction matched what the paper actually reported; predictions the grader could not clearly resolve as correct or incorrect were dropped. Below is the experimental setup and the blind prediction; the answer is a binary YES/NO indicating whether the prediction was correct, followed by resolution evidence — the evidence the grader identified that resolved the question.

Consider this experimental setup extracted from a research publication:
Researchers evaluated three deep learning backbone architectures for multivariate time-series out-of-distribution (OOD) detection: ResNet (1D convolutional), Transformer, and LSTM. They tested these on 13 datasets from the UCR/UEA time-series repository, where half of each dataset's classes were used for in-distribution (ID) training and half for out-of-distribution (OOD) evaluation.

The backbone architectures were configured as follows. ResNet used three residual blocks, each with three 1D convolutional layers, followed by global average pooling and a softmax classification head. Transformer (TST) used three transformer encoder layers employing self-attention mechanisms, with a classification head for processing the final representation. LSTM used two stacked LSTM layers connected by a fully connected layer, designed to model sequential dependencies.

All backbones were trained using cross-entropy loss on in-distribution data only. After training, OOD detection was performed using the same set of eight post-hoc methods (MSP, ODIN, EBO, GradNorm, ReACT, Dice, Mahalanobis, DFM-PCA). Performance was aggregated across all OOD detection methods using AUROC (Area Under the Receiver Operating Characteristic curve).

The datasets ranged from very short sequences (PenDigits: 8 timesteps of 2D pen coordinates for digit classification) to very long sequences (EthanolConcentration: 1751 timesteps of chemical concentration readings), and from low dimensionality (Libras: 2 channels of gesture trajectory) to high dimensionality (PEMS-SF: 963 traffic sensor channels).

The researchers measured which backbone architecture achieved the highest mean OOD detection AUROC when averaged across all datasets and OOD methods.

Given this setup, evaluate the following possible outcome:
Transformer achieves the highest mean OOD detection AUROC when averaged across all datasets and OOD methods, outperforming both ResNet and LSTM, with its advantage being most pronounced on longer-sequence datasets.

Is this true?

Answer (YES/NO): NO